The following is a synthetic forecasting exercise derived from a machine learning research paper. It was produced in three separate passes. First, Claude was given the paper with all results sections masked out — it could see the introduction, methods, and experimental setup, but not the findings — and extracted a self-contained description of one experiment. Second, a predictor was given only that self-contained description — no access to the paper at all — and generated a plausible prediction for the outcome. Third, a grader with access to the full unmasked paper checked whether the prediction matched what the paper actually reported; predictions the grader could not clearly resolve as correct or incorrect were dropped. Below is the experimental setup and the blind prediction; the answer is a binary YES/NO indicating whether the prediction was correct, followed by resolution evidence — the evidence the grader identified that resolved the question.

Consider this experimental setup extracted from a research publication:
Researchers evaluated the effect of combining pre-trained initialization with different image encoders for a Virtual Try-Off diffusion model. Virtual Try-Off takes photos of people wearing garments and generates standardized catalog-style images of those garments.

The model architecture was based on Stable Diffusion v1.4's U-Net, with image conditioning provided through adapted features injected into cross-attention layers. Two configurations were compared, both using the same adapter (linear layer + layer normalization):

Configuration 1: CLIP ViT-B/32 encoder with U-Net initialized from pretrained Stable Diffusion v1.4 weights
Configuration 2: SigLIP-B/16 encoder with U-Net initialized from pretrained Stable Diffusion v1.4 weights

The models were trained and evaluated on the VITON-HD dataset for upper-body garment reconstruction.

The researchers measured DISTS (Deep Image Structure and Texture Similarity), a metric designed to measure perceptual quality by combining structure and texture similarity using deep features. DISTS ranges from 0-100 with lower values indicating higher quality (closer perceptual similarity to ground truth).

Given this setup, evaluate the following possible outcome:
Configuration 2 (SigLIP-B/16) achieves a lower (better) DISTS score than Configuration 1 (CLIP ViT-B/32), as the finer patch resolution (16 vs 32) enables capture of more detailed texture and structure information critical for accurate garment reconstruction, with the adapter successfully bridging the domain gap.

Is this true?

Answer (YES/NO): YES